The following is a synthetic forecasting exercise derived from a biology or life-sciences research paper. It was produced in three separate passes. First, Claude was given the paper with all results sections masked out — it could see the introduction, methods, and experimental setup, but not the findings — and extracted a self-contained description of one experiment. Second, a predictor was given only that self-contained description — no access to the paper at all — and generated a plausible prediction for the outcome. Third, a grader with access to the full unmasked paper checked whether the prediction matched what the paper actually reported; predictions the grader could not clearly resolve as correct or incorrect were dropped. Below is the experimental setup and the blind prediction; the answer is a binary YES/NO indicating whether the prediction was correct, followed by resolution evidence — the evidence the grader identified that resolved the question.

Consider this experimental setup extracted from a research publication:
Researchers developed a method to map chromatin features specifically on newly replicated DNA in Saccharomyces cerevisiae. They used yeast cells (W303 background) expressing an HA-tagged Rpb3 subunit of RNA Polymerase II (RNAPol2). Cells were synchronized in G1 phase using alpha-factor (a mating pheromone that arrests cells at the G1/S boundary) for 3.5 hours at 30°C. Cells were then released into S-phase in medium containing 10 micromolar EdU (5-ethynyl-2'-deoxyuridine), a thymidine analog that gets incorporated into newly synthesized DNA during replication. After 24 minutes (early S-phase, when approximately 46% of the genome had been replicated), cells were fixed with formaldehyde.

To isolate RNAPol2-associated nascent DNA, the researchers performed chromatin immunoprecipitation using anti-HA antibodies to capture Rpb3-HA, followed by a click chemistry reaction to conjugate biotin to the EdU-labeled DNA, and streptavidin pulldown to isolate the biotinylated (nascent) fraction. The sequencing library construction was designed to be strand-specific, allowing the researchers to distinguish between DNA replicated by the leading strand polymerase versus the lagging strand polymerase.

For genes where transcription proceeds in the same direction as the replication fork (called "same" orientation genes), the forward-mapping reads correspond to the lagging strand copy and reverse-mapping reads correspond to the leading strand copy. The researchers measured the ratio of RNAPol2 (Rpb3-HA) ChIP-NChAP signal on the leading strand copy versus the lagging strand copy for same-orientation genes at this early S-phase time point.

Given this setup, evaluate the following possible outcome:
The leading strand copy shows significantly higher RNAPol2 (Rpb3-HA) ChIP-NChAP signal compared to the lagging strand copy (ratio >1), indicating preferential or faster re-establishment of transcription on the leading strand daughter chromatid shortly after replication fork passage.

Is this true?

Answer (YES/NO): YES